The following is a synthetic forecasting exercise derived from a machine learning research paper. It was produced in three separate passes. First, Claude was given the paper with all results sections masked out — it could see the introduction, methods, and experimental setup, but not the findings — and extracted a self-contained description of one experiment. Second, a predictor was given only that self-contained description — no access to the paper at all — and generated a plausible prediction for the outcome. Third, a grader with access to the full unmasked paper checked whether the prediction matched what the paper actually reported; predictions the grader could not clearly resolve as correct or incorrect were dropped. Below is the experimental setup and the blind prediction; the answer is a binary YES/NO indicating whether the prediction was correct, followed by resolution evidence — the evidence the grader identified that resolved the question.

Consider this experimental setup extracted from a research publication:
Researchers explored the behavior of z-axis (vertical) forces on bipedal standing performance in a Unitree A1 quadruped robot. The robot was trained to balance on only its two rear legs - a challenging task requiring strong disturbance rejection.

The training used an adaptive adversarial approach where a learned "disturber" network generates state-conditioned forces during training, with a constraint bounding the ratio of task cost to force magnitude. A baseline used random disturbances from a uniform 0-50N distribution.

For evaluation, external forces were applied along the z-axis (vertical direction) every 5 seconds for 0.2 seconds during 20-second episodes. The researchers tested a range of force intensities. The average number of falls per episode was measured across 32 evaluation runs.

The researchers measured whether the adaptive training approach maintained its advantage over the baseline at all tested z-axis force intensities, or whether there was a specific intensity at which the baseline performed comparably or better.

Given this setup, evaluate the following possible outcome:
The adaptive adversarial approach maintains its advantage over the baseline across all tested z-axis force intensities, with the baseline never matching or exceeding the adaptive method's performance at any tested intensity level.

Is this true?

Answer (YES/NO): NO